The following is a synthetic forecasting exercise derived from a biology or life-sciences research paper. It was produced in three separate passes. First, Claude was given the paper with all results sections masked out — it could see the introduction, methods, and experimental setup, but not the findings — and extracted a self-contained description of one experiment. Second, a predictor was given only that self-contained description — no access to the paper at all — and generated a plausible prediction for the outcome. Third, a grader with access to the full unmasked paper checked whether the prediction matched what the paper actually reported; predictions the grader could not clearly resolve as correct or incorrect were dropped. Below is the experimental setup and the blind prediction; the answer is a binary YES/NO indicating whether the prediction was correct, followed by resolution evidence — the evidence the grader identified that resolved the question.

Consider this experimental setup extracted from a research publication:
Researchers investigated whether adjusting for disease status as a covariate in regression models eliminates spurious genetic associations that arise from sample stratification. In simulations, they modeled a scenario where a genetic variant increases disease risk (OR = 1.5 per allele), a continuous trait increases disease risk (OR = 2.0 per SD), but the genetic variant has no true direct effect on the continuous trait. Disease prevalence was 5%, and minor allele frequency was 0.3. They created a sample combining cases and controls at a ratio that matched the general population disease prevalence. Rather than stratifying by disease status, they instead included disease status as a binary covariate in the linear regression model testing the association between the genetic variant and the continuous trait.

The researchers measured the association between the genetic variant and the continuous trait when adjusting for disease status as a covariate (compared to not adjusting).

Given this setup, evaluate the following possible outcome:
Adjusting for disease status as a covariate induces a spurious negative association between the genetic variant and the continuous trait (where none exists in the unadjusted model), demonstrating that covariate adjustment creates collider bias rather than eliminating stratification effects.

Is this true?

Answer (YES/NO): YES